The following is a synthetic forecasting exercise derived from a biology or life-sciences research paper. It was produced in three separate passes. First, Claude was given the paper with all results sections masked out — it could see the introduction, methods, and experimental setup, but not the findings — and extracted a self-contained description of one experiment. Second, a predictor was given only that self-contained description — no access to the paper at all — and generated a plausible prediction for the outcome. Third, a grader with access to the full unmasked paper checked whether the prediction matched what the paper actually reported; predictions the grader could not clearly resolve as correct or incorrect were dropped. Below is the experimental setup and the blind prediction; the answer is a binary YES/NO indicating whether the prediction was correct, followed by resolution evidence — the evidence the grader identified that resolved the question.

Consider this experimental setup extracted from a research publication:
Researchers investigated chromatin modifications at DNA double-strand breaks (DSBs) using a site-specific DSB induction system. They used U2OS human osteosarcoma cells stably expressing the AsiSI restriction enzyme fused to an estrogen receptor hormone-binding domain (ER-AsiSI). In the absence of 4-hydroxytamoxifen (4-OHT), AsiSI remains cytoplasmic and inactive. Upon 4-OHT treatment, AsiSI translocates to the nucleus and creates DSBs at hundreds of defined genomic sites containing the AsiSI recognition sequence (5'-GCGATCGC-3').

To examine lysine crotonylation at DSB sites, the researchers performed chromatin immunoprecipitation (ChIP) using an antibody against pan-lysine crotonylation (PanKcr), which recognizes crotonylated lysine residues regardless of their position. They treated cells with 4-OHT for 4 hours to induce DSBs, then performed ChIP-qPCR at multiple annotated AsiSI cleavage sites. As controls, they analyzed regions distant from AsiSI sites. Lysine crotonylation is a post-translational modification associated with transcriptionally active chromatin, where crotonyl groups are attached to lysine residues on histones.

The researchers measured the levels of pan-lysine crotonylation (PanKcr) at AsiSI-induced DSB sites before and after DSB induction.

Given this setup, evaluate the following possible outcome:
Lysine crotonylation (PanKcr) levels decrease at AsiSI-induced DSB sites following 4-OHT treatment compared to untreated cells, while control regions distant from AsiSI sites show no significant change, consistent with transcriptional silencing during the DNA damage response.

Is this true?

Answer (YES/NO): YES